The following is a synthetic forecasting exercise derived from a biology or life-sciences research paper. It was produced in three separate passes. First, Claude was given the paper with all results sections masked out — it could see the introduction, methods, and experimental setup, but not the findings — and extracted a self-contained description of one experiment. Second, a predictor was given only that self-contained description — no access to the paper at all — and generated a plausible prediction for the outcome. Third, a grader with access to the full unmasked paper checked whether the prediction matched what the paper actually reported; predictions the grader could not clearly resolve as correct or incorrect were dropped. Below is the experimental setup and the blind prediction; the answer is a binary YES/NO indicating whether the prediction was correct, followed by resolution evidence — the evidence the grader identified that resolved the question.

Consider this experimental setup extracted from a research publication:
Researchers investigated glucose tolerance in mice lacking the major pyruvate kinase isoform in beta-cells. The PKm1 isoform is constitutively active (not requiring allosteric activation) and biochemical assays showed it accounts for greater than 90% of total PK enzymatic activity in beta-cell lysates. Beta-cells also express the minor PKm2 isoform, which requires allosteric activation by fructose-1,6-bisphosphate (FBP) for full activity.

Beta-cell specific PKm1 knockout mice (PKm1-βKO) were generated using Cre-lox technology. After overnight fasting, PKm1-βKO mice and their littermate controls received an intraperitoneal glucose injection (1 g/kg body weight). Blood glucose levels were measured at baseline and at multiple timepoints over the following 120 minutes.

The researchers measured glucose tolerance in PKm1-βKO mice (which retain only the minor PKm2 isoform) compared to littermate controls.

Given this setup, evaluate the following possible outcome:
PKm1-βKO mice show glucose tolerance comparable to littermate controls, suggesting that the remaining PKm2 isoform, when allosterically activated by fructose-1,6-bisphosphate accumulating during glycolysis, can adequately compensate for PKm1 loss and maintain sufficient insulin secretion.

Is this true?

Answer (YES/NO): YES